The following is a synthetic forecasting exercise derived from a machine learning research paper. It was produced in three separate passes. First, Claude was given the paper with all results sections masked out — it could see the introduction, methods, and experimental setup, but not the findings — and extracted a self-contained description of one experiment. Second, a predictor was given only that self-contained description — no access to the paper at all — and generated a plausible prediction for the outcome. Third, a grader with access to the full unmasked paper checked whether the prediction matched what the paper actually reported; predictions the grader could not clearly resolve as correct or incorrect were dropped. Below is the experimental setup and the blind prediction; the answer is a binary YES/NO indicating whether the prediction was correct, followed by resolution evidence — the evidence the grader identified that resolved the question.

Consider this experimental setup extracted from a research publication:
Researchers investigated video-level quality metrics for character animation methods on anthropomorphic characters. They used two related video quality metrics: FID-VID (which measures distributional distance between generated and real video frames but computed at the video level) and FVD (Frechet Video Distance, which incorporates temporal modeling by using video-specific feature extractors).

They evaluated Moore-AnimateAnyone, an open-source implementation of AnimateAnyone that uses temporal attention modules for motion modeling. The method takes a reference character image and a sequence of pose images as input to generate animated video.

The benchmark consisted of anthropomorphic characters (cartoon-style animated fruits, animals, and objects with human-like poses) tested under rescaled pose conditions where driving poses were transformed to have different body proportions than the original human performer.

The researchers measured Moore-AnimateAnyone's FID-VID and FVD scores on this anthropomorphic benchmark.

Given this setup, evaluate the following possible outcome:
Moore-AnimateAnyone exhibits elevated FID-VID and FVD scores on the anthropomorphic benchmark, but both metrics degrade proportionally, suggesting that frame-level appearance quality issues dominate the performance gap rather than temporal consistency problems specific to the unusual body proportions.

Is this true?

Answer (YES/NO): YES